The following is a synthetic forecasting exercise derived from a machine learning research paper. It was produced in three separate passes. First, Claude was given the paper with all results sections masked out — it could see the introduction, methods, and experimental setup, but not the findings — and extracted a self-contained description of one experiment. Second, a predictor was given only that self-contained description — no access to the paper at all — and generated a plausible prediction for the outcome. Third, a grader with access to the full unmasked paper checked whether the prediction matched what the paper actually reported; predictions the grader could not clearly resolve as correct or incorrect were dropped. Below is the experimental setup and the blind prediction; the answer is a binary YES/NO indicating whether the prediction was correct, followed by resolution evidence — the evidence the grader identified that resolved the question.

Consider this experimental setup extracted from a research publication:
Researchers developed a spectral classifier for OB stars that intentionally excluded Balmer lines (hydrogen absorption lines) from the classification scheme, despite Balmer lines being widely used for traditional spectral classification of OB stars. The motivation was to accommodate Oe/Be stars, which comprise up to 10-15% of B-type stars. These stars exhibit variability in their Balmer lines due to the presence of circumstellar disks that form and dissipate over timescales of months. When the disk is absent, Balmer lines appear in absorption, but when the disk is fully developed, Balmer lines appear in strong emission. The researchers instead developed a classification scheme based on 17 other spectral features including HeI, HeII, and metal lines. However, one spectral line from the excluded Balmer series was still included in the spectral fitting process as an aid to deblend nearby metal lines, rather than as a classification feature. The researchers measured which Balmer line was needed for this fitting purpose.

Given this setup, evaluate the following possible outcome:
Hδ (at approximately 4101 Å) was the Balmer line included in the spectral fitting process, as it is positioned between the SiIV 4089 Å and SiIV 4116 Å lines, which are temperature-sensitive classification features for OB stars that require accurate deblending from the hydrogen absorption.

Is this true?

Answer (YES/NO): YES